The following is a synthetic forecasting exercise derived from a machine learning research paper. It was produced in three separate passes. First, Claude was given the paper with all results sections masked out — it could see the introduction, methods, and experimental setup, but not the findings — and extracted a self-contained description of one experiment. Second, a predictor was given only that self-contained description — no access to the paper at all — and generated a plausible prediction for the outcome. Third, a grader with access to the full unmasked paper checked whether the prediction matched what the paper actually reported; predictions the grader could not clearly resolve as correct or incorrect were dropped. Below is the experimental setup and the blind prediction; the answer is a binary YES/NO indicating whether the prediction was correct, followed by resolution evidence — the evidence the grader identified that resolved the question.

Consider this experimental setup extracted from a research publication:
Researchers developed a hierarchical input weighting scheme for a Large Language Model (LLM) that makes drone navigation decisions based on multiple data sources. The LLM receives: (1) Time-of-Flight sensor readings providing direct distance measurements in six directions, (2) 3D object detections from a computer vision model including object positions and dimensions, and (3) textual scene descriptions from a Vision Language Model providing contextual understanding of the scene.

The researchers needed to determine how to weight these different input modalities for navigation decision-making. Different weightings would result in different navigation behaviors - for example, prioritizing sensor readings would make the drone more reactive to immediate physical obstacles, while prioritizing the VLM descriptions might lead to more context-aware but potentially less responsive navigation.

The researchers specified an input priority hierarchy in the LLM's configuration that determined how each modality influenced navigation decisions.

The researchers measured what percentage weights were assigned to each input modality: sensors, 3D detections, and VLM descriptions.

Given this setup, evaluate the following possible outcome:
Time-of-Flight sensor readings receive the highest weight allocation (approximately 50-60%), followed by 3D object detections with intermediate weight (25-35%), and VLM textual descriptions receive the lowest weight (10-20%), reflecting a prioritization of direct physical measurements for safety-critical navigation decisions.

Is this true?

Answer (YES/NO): YES